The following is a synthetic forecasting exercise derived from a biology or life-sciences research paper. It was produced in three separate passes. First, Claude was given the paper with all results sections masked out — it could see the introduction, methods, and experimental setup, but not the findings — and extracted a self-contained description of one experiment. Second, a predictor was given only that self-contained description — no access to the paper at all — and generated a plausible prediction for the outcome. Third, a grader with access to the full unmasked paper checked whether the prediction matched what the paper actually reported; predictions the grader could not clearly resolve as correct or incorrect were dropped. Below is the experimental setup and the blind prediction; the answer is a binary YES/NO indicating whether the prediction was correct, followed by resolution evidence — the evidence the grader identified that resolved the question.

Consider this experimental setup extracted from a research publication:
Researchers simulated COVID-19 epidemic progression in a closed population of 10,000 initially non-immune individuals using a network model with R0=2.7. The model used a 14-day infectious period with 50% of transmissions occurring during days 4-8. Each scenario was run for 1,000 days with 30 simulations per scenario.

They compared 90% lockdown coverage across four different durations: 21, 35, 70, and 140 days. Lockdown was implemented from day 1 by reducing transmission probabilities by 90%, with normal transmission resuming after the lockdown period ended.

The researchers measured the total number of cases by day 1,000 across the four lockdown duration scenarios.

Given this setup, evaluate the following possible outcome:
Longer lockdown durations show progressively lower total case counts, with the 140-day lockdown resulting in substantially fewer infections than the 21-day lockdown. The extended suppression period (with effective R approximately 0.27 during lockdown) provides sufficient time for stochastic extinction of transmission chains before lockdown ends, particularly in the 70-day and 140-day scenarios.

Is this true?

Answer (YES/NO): NO